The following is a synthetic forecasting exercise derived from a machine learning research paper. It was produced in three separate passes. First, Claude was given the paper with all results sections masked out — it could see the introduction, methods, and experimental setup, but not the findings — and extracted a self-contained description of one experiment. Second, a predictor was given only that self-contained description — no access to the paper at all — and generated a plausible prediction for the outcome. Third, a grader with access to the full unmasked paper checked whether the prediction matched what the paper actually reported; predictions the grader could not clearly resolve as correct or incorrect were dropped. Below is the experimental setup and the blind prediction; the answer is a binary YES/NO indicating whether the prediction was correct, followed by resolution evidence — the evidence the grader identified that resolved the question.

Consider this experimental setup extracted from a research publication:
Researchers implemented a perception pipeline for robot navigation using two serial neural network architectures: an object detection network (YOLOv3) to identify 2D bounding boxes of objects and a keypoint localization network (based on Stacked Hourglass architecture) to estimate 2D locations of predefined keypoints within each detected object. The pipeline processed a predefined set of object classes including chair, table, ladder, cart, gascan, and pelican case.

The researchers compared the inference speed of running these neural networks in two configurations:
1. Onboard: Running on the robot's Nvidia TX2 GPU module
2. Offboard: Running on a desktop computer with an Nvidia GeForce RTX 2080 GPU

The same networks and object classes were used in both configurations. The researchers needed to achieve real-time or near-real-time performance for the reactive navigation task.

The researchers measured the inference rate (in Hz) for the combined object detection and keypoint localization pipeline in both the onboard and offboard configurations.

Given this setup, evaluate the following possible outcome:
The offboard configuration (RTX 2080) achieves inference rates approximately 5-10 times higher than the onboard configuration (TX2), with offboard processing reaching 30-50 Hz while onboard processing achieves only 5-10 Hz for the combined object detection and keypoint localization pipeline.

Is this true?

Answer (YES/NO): NO